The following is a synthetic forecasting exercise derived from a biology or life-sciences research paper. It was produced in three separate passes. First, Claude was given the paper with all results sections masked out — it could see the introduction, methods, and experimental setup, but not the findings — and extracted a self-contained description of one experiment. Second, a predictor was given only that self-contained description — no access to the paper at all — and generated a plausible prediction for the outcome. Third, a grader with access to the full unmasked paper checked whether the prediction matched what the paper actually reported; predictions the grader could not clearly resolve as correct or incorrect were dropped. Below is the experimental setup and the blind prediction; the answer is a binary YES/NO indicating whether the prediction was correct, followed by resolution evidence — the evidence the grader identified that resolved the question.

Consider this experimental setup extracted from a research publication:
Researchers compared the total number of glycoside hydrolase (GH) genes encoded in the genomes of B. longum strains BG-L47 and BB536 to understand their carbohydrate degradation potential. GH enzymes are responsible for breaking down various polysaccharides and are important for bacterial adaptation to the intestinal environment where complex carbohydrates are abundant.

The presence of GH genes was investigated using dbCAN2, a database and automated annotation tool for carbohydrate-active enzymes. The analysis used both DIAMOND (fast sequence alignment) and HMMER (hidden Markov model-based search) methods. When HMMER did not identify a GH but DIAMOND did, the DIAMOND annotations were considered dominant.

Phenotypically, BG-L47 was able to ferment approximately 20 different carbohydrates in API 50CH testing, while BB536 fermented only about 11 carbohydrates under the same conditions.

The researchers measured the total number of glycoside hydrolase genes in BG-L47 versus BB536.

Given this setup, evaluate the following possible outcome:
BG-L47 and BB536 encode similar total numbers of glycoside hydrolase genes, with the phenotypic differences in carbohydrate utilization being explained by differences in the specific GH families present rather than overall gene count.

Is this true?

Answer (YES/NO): NO